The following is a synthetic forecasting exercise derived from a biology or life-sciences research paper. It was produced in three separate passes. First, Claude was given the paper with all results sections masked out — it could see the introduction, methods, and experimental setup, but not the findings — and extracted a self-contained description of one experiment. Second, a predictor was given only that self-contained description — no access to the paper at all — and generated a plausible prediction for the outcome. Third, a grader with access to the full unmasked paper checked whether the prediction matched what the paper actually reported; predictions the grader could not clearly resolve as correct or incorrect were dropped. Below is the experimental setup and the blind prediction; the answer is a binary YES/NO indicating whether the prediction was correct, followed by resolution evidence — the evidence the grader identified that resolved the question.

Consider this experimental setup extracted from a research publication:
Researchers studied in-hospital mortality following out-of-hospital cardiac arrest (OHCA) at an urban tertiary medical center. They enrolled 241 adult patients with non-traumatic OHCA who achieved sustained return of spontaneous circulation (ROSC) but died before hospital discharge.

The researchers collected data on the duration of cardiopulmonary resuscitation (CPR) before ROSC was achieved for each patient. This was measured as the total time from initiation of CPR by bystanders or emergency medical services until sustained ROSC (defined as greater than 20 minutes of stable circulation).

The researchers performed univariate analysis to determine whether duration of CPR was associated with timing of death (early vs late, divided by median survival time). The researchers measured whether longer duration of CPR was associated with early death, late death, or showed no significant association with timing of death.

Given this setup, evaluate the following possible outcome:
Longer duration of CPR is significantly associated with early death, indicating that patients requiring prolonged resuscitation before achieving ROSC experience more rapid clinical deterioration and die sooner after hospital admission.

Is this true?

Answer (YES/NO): YES